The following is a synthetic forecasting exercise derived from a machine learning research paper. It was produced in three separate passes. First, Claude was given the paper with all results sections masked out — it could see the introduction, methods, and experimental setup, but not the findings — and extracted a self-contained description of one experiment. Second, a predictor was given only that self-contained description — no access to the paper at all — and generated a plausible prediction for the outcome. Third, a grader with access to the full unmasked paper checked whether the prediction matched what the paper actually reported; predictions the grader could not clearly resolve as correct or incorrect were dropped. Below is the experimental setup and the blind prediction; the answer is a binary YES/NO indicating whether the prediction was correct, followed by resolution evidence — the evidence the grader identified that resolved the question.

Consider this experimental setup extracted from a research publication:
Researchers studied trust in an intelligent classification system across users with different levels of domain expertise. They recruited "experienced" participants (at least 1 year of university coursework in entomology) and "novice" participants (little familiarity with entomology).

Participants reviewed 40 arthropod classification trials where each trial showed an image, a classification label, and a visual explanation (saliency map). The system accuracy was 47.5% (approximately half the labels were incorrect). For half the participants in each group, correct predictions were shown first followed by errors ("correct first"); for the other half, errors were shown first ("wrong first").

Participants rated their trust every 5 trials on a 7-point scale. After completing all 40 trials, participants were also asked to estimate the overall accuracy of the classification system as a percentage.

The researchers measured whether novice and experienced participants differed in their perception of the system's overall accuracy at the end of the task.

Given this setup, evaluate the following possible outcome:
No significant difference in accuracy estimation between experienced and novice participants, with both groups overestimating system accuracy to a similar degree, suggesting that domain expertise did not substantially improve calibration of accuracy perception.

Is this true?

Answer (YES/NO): NO